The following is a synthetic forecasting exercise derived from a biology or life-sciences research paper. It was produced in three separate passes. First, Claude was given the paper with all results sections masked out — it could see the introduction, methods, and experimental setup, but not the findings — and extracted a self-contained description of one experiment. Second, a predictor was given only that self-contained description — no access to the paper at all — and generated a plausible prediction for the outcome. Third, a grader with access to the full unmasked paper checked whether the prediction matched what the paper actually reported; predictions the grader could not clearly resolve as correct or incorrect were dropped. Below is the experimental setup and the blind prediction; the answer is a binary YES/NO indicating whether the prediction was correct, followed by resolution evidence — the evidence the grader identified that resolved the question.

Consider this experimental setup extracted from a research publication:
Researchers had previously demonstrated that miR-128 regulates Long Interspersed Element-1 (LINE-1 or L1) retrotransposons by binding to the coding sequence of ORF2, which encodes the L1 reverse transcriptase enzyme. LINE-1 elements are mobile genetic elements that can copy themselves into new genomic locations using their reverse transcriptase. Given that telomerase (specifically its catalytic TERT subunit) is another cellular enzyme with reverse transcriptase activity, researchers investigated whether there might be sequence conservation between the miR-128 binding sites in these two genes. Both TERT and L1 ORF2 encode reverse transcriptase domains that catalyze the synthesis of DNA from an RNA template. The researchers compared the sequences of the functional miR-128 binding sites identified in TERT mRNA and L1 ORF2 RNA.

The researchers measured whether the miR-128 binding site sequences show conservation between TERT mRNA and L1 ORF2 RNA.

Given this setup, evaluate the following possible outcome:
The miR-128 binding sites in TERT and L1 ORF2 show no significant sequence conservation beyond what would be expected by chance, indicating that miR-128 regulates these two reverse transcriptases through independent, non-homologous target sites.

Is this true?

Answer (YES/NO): NO